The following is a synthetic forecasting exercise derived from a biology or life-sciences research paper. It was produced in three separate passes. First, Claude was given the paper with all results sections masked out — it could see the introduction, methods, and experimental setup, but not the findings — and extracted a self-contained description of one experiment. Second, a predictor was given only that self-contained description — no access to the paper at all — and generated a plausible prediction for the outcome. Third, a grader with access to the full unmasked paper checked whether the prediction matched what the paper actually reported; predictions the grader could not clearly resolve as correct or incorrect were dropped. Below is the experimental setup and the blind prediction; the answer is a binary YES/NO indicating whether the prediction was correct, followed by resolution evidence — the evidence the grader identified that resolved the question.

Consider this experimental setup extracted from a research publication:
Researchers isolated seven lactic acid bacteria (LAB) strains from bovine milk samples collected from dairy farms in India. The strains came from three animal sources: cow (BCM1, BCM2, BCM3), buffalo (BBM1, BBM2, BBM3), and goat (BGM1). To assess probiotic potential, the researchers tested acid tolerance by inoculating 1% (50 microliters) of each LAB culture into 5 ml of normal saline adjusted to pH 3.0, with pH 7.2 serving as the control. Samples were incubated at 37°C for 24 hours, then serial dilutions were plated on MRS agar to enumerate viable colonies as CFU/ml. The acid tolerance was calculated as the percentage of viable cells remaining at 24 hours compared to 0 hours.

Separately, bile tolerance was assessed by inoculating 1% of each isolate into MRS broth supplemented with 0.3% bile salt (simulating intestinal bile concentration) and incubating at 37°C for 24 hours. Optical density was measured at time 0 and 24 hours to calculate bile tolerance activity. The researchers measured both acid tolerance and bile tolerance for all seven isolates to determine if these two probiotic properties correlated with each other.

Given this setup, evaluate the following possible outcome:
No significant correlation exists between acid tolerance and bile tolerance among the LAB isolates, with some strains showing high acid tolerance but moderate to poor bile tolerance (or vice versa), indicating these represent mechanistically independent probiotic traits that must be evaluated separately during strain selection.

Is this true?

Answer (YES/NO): YES